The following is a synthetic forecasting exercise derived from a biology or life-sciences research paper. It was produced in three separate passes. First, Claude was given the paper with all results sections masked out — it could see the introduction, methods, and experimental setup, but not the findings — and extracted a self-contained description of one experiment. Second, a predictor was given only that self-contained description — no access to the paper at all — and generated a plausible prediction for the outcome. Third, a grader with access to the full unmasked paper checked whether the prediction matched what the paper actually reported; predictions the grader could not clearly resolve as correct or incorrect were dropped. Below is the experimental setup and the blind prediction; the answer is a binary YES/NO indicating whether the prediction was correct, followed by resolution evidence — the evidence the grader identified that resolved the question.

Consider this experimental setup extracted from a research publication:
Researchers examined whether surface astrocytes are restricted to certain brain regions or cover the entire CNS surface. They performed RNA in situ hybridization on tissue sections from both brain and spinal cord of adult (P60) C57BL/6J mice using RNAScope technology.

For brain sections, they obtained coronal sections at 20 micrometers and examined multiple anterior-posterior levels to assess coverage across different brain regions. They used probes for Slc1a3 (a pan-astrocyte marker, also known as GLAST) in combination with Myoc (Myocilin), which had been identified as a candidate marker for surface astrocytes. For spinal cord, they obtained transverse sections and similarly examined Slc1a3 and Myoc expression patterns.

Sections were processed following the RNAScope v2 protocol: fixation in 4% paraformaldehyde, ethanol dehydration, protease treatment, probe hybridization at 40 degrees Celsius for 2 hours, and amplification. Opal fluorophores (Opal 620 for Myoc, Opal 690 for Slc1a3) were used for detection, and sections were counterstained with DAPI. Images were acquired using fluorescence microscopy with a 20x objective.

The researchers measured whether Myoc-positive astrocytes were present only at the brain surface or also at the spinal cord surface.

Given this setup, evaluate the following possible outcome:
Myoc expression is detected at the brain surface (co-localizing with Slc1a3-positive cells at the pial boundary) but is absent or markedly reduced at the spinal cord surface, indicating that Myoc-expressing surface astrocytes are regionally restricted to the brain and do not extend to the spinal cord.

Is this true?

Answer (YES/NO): NO